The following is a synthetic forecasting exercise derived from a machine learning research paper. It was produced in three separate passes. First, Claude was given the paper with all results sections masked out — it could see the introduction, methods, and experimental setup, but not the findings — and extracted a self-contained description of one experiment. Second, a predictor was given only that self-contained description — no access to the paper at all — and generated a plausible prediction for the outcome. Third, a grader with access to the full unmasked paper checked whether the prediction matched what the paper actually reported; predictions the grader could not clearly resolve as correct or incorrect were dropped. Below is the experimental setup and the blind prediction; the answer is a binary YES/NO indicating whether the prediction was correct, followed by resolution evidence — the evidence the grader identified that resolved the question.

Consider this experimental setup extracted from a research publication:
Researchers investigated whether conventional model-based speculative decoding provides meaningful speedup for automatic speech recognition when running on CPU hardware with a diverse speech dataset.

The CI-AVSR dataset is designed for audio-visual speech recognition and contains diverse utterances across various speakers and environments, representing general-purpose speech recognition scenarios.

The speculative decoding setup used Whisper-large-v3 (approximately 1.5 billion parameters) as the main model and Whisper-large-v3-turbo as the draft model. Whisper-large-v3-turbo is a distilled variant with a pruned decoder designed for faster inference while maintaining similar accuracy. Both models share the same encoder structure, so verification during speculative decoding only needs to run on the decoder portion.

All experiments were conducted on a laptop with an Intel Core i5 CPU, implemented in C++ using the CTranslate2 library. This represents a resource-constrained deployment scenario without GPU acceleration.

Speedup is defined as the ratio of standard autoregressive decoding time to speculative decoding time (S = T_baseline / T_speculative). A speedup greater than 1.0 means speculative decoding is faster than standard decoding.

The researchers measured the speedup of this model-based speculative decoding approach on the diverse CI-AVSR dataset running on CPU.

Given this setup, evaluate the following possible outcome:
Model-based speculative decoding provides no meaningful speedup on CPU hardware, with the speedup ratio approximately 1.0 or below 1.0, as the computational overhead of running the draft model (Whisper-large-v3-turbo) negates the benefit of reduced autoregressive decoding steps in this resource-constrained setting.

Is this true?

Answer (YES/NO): YES